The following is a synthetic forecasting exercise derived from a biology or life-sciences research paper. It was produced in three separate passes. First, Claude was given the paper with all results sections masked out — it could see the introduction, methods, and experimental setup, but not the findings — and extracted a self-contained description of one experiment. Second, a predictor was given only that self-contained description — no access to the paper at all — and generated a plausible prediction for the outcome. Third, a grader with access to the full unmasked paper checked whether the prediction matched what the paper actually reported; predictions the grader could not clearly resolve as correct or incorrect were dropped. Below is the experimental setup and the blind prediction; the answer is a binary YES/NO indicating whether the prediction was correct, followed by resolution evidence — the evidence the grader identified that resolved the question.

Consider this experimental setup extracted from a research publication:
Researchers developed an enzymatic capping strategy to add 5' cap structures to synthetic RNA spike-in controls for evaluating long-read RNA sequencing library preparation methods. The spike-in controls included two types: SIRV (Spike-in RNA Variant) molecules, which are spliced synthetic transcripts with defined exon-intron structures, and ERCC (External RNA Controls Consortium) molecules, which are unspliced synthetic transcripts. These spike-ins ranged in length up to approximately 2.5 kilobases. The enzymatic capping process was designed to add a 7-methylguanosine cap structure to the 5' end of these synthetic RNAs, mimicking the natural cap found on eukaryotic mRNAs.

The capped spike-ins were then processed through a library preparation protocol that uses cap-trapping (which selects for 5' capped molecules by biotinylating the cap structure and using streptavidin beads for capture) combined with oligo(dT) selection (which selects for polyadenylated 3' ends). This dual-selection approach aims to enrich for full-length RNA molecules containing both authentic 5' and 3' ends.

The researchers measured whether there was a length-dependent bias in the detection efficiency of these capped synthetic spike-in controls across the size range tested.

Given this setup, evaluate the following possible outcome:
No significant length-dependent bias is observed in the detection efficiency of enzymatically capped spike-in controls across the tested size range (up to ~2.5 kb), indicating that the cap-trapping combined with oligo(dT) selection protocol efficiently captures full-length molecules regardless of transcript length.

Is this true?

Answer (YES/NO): YES